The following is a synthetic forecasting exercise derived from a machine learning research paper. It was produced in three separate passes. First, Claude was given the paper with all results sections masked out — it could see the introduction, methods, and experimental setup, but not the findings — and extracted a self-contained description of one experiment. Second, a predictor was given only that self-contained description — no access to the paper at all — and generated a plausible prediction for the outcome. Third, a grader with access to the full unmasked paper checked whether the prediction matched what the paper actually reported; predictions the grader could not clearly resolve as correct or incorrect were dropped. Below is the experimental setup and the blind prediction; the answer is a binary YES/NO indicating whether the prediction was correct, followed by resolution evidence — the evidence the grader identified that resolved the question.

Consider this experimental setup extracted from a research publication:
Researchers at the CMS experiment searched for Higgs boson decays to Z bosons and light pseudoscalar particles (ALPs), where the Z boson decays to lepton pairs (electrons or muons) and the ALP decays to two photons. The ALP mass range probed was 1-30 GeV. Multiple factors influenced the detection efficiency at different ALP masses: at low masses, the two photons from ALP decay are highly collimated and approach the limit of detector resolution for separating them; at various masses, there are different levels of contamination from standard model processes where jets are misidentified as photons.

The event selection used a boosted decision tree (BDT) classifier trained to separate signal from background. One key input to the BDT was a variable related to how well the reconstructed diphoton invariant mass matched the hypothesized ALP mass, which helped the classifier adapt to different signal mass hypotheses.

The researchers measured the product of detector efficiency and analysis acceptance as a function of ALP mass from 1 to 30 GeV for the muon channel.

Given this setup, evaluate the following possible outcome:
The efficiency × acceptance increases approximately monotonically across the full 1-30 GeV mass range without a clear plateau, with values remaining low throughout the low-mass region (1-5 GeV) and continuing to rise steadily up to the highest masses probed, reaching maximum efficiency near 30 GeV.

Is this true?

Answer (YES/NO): NO